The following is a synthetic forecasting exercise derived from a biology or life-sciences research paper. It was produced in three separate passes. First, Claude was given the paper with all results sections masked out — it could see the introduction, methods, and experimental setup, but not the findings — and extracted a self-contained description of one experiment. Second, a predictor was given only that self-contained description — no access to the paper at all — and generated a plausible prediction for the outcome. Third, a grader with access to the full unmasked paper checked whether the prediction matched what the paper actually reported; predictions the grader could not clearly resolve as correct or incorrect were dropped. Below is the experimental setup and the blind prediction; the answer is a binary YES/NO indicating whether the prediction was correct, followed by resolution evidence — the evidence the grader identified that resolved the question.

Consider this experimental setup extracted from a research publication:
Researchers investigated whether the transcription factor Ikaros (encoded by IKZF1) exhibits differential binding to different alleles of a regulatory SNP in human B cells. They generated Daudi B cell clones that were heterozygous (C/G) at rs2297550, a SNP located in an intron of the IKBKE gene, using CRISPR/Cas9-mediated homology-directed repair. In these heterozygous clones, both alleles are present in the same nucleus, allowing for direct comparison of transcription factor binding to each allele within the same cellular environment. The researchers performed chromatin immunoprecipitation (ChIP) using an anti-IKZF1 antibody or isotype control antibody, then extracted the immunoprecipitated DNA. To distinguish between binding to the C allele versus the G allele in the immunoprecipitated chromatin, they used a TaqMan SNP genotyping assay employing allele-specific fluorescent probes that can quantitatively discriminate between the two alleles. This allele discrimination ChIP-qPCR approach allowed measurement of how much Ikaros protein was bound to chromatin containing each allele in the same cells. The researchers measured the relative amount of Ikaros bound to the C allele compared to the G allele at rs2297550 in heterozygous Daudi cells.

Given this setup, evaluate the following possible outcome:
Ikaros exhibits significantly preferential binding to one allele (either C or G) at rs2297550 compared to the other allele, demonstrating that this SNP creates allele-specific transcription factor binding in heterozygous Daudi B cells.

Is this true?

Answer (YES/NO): YES